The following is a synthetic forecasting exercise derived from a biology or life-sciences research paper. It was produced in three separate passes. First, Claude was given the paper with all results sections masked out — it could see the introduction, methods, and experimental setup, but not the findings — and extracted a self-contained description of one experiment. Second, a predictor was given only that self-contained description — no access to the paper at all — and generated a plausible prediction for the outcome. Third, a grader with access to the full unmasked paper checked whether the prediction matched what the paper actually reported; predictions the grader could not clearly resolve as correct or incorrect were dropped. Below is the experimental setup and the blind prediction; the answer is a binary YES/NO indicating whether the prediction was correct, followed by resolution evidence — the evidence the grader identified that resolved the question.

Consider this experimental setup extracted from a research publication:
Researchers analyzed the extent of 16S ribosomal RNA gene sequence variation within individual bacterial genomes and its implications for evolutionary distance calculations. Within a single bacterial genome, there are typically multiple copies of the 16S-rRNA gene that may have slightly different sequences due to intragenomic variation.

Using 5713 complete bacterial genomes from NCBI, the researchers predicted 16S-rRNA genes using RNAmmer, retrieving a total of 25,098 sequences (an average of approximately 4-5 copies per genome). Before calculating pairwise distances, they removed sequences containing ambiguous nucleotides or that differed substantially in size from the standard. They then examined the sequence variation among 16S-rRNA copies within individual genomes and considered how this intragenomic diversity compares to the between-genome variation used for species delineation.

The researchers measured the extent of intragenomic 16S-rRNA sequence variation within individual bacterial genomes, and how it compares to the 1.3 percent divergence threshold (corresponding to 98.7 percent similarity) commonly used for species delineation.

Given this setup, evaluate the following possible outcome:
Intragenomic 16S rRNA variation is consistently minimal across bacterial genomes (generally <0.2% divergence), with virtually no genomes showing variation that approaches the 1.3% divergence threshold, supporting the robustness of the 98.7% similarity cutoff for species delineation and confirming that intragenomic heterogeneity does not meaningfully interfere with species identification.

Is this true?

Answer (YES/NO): NO